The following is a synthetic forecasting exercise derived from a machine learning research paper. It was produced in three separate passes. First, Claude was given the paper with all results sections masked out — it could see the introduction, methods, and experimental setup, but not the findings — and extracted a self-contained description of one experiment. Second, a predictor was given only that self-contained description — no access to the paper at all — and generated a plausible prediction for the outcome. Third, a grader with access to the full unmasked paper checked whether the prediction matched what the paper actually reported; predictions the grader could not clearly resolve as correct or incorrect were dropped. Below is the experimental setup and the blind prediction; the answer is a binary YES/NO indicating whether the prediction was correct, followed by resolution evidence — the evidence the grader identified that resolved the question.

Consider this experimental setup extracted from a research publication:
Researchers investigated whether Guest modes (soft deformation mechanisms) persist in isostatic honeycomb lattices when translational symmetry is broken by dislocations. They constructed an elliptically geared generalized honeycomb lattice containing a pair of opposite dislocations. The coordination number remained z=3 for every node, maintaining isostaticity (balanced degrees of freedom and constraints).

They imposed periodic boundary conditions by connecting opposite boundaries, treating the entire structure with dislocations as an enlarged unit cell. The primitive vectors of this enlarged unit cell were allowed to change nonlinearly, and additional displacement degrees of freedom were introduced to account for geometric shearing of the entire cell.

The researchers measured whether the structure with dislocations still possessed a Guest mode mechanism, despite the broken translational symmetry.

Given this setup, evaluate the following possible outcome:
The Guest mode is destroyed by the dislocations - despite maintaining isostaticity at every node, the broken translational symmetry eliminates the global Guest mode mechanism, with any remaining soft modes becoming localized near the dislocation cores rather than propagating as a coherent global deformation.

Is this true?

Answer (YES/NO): NO